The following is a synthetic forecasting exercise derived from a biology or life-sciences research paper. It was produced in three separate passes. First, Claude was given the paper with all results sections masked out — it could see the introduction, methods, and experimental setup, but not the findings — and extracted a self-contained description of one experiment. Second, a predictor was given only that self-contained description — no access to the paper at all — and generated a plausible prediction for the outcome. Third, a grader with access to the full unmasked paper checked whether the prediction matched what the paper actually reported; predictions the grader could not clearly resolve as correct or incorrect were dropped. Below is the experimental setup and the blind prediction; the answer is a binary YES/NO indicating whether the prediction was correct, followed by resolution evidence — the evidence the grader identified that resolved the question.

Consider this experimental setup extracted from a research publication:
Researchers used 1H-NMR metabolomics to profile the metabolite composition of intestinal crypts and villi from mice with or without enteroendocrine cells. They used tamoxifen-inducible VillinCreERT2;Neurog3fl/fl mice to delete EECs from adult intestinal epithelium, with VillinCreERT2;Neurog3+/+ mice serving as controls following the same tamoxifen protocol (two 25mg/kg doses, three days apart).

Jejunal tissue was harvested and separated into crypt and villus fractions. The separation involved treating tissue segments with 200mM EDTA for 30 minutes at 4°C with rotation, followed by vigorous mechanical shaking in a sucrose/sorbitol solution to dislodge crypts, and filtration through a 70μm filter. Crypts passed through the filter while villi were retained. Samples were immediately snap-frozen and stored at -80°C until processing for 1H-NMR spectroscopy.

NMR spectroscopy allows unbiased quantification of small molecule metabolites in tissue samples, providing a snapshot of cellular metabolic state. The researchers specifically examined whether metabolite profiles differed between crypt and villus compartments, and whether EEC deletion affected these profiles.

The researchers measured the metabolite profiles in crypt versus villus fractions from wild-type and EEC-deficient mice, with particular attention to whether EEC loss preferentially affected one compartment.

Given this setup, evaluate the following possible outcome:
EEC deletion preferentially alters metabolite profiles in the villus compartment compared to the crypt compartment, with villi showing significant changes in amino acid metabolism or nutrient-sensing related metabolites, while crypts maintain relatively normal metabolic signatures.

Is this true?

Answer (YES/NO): NO